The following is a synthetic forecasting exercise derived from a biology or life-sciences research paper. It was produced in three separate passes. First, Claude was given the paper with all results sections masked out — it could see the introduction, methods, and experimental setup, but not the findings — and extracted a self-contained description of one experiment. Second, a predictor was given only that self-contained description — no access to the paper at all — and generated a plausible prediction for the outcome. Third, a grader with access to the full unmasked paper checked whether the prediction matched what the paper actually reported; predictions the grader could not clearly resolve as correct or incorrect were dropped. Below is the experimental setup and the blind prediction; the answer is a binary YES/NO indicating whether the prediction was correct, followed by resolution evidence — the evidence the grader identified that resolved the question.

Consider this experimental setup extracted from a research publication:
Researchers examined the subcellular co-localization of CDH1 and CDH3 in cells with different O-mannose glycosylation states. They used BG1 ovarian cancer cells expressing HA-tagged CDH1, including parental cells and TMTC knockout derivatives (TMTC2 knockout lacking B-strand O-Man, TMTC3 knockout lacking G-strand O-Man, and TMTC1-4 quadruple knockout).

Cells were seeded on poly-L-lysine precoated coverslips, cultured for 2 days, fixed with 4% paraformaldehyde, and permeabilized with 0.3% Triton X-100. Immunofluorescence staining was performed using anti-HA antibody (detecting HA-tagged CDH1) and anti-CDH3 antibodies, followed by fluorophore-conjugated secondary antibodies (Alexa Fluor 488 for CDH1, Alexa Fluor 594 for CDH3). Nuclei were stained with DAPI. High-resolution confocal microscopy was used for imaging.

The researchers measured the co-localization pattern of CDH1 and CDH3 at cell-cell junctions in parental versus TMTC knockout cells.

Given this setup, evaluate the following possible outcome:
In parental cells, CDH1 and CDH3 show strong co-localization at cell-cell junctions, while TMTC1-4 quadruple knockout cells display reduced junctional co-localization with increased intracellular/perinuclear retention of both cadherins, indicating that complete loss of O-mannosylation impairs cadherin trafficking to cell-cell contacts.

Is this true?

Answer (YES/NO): NO